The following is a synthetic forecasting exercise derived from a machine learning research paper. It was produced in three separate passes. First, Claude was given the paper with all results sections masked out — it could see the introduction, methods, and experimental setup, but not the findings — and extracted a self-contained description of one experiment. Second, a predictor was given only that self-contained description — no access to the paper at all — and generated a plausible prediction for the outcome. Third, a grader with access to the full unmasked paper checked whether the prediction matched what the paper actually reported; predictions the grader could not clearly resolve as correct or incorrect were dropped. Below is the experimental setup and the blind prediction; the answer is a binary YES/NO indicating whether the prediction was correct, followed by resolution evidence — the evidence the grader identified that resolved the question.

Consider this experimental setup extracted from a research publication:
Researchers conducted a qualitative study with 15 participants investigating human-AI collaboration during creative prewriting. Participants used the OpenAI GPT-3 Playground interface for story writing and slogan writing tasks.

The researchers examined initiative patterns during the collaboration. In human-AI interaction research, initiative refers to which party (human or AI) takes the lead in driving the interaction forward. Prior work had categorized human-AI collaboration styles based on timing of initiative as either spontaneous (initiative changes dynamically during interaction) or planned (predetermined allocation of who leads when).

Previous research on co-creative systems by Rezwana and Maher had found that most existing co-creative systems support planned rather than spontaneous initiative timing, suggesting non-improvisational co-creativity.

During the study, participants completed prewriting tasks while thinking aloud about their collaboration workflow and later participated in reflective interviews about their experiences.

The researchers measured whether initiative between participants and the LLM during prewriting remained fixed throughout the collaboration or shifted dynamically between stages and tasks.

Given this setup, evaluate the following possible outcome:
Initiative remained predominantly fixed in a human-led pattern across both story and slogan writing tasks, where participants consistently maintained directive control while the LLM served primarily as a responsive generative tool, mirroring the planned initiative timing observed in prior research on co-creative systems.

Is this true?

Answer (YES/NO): NO